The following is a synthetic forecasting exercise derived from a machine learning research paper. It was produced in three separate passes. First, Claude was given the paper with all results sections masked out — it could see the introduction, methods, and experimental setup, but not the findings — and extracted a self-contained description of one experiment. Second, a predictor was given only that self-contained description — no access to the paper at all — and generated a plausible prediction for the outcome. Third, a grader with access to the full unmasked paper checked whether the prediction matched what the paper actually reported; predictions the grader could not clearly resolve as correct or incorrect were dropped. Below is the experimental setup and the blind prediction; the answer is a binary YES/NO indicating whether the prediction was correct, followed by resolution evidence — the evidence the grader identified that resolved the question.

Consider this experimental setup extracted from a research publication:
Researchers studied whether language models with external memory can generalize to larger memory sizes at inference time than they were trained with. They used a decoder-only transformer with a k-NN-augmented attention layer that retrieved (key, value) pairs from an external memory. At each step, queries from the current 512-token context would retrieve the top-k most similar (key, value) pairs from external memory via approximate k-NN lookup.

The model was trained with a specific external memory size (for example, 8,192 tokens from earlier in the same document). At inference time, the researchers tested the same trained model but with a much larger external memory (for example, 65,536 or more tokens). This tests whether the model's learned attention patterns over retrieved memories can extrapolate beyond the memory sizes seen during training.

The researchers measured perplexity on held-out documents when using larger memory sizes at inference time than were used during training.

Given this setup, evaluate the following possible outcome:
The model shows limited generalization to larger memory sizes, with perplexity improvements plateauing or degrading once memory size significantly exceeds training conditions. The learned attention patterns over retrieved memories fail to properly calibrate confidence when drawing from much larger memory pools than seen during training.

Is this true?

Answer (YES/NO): NO